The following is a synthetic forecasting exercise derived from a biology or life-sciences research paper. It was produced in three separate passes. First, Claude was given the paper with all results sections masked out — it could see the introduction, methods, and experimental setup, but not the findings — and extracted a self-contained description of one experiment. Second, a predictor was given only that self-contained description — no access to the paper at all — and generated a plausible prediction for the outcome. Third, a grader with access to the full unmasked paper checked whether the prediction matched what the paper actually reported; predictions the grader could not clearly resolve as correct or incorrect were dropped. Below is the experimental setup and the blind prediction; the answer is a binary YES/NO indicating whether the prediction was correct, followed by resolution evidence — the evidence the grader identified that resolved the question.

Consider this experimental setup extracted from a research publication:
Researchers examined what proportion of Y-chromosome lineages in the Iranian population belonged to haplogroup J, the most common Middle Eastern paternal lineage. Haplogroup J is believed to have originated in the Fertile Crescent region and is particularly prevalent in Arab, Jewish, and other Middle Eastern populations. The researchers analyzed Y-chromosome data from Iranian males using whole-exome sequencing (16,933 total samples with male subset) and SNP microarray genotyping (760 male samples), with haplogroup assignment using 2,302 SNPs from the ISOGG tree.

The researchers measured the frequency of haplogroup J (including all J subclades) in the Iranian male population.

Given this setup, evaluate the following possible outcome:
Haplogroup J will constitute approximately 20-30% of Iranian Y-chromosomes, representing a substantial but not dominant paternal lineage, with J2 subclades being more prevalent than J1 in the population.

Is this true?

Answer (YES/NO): NO